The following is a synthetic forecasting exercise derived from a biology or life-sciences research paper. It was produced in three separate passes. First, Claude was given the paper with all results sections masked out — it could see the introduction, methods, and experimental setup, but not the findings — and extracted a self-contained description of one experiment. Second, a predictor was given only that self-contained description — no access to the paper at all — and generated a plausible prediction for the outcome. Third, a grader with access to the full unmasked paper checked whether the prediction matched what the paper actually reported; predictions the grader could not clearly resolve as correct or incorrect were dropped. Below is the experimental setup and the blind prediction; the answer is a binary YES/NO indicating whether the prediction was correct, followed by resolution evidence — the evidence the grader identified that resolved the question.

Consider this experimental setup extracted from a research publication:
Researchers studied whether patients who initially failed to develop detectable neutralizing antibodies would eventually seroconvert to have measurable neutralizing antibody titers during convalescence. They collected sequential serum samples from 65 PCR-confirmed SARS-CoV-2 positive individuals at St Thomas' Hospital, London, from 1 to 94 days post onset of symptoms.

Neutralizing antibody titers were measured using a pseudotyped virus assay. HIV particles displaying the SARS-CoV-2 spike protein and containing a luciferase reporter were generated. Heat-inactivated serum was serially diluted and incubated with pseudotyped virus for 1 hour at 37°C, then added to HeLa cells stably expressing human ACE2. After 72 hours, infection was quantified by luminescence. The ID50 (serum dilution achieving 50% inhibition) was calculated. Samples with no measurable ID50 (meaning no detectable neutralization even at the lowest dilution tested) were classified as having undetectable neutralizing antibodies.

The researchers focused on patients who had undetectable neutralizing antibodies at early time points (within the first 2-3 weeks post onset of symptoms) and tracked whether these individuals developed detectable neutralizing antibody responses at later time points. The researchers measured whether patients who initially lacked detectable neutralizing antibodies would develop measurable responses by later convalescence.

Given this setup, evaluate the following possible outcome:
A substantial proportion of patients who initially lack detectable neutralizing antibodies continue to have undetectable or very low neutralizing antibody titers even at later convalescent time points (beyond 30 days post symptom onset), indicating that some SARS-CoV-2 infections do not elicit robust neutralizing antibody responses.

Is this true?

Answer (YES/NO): NO